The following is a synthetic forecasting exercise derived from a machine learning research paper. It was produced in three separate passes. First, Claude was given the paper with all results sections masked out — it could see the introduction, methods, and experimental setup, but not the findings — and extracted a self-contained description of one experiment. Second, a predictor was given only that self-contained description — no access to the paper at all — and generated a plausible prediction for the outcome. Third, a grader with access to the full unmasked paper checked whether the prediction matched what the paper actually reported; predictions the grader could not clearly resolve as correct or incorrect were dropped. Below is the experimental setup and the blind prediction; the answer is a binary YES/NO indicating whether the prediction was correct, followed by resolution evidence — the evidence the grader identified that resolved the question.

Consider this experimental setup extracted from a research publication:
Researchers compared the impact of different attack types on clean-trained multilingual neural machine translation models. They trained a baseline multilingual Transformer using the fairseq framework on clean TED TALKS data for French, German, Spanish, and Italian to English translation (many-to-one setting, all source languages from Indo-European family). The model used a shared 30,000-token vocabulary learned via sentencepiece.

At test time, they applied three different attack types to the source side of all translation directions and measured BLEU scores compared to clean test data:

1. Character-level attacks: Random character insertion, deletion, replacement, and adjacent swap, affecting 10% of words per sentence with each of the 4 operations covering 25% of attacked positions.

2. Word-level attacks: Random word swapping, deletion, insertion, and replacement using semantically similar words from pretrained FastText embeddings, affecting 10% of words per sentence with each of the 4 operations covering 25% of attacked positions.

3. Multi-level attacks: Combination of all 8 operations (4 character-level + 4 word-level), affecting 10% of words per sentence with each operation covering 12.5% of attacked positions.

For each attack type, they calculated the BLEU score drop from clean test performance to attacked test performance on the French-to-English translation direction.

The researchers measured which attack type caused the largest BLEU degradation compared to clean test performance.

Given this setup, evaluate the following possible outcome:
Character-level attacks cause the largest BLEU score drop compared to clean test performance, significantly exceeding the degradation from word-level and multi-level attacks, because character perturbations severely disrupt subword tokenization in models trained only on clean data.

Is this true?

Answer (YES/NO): NO